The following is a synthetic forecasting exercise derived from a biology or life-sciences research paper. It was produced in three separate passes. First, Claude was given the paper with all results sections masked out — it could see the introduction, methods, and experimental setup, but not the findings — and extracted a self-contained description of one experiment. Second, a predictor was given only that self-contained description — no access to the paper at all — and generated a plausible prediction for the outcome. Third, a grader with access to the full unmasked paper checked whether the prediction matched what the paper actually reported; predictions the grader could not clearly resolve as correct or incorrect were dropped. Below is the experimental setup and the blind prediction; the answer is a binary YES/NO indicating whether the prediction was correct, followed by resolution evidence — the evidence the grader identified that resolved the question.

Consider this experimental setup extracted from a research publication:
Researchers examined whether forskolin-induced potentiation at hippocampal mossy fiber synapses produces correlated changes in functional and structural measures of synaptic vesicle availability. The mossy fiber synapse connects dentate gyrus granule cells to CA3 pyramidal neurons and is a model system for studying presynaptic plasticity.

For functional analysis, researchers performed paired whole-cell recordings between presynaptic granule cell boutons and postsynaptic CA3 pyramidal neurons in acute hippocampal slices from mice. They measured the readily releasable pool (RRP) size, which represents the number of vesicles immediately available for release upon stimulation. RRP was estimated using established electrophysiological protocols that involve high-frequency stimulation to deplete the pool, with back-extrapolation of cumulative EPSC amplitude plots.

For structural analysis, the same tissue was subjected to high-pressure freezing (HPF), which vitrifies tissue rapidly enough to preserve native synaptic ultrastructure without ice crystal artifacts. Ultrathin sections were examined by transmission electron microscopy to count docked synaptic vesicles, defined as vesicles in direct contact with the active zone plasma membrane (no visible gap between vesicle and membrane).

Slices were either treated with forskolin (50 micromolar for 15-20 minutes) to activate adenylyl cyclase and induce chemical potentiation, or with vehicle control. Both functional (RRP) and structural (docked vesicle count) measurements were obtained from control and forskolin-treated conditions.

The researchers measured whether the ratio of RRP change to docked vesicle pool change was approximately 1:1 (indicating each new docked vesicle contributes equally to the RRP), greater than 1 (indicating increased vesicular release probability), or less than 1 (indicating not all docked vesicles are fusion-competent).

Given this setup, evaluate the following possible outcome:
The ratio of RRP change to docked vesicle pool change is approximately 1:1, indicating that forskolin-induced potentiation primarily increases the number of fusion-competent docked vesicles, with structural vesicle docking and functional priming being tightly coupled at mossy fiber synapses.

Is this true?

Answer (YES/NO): NO